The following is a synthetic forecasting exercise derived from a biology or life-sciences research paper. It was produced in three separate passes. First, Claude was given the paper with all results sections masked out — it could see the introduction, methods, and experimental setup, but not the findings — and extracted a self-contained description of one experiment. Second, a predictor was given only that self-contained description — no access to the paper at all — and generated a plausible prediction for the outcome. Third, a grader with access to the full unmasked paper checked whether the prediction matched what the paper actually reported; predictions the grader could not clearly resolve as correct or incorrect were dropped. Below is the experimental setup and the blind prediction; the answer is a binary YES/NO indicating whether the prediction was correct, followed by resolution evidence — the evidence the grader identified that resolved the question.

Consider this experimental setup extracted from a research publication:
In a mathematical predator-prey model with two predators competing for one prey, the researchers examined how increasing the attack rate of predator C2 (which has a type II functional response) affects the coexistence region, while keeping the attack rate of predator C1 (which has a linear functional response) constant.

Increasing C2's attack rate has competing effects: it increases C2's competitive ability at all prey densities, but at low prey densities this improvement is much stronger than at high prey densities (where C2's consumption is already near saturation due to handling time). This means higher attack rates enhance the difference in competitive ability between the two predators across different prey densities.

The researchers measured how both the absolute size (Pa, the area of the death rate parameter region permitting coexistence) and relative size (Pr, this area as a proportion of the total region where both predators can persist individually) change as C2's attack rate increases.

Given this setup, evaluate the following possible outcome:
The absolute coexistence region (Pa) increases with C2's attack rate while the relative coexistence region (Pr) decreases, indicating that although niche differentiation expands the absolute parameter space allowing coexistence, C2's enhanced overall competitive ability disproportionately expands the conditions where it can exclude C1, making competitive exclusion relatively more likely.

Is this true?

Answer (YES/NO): NO